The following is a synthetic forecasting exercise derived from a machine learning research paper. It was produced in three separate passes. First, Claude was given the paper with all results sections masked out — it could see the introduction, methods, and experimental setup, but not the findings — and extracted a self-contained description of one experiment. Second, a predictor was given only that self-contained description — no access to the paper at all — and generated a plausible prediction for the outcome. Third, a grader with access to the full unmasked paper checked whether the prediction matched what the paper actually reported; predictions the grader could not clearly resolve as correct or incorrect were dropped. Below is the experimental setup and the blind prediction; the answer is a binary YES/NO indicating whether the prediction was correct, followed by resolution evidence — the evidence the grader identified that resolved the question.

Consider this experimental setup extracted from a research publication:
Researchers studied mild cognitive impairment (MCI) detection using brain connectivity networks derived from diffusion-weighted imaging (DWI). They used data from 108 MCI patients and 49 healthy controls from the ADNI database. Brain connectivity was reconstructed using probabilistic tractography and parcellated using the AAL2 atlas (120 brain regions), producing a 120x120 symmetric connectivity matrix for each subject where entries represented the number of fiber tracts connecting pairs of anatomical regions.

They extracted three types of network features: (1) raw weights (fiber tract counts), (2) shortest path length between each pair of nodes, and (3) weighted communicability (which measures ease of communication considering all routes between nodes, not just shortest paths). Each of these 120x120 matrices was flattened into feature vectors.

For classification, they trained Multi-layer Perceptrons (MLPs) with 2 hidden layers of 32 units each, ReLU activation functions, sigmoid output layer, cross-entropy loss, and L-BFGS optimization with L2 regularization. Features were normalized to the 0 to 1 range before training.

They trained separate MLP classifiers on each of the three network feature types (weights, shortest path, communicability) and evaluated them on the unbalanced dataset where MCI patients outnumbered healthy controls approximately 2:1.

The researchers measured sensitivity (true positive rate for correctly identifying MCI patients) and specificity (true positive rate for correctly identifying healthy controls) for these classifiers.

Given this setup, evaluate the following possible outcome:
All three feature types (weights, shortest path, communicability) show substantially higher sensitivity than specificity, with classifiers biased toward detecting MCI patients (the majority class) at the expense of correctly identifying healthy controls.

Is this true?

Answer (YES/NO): YES